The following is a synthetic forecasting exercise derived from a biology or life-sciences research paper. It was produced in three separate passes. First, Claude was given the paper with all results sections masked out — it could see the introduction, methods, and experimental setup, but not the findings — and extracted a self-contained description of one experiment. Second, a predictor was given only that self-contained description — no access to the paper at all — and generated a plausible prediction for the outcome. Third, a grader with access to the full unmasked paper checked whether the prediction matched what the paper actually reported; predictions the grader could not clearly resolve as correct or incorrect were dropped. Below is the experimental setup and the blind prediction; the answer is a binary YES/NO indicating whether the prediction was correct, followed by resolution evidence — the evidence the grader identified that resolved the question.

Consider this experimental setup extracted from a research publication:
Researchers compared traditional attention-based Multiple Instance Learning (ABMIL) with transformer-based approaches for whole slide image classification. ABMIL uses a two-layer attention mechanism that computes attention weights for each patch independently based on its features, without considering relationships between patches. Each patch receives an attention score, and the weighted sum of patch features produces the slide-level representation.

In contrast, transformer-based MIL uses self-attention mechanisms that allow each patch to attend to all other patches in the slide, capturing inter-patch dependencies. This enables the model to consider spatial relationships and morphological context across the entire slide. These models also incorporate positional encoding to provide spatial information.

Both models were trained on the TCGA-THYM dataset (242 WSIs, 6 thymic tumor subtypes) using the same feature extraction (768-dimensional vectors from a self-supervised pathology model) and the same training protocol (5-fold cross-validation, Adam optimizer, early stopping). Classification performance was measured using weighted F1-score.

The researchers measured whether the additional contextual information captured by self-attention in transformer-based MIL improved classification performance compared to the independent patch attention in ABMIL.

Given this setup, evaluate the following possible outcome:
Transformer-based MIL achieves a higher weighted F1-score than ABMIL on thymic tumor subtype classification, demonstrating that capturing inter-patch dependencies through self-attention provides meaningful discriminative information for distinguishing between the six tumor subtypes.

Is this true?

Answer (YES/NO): YES